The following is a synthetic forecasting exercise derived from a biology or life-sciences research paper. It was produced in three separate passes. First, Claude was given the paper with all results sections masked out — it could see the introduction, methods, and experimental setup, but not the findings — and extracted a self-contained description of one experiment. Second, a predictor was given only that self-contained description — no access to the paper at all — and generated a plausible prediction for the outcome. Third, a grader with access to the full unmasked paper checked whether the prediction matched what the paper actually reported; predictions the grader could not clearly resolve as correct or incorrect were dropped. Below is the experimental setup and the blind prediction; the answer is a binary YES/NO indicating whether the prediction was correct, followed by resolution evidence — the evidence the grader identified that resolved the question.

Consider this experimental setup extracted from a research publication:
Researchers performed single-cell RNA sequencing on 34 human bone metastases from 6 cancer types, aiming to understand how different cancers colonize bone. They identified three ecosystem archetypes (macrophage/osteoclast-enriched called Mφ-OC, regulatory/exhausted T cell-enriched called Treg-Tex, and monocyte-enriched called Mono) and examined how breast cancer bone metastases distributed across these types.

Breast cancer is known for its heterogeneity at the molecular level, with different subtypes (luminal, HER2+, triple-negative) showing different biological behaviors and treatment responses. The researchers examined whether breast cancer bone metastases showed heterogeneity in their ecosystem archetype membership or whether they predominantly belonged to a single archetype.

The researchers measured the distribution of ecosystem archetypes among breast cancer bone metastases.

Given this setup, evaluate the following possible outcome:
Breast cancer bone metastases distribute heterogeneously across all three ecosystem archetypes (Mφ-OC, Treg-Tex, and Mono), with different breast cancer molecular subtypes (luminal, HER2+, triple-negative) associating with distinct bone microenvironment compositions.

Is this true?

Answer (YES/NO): NO